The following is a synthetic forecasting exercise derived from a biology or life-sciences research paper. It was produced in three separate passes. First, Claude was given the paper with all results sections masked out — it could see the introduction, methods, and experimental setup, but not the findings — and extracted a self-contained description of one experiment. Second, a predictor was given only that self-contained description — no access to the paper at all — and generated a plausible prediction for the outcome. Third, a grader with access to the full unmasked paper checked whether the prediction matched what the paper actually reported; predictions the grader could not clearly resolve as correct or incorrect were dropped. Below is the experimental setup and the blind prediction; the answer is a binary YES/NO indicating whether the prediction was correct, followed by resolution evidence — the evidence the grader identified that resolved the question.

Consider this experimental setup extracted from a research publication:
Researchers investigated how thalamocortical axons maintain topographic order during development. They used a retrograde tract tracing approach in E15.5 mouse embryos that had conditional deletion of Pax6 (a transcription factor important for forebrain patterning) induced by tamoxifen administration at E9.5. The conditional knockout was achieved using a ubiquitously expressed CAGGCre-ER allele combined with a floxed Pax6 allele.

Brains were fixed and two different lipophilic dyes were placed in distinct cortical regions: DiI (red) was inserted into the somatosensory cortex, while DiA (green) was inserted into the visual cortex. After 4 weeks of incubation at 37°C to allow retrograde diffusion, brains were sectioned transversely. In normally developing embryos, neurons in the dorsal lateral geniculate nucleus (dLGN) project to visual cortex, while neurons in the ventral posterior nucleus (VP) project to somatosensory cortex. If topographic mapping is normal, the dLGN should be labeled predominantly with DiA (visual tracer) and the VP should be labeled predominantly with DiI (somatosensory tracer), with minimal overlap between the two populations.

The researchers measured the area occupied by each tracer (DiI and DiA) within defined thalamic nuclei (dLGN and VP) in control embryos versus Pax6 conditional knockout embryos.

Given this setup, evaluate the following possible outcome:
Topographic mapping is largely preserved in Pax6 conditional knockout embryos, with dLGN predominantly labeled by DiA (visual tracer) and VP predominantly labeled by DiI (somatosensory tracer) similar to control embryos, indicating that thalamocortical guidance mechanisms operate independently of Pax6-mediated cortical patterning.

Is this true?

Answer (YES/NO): NO